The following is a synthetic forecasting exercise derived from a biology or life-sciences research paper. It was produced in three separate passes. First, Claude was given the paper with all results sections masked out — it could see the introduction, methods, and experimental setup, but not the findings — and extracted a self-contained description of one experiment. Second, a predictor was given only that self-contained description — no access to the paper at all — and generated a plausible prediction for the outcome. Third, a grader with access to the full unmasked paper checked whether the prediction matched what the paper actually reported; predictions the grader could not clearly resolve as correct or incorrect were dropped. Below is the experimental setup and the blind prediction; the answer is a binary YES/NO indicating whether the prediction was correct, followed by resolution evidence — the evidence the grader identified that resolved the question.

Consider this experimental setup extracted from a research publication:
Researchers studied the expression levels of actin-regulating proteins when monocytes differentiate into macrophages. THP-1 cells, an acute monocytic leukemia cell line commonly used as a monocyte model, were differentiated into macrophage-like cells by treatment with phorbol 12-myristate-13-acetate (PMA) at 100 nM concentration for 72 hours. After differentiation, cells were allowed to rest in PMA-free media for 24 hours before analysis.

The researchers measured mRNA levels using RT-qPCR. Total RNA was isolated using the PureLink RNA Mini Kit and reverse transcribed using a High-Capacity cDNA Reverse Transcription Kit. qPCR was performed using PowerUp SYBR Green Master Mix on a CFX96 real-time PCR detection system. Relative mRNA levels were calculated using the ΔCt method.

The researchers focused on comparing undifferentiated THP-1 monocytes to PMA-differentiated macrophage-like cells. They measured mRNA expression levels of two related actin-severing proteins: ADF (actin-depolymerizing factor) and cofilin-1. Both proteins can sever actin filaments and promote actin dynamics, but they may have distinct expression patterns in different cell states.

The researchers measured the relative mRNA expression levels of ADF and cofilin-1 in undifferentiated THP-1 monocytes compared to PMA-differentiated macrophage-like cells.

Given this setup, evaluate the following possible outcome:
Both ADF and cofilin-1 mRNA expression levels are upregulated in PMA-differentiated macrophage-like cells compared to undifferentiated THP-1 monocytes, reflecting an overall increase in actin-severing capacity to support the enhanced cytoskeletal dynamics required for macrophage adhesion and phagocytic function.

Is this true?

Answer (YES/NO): NO